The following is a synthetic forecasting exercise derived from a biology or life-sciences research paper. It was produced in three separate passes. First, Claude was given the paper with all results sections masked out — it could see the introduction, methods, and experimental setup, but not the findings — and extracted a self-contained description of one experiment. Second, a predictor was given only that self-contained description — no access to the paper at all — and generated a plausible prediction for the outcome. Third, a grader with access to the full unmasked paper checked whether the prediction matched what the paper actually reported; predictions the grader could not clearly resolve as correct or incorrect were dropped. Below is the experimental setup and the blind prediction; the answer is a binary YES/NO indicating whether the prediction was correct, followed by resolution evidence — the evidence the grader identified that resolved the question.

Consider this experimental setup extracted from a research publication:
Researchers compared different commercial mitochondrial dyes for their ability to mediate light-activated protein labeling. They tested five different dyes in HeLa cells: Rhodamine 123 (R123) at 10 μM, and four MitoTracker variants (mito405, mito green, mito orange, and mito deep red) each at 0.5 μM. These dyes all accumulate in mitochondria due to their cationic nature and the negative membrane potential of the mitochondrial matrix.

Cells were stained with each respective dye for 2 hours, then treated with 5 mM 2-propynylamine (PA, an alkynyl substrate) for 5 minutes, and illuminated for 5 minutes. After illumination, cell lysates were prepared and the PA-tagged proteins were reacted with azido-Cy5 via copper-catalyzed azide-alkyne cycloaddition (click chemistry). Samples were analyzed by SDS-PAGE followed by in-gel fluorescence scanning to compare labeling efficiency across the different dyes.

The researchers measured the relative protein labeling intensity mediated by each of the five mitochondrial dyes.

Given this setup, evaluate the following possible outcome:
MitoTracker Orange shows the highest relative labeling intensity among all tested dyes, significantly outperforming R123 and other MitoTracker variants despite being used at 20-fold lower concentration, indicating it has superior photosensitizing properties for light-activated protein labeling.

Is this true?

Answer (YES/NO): NO